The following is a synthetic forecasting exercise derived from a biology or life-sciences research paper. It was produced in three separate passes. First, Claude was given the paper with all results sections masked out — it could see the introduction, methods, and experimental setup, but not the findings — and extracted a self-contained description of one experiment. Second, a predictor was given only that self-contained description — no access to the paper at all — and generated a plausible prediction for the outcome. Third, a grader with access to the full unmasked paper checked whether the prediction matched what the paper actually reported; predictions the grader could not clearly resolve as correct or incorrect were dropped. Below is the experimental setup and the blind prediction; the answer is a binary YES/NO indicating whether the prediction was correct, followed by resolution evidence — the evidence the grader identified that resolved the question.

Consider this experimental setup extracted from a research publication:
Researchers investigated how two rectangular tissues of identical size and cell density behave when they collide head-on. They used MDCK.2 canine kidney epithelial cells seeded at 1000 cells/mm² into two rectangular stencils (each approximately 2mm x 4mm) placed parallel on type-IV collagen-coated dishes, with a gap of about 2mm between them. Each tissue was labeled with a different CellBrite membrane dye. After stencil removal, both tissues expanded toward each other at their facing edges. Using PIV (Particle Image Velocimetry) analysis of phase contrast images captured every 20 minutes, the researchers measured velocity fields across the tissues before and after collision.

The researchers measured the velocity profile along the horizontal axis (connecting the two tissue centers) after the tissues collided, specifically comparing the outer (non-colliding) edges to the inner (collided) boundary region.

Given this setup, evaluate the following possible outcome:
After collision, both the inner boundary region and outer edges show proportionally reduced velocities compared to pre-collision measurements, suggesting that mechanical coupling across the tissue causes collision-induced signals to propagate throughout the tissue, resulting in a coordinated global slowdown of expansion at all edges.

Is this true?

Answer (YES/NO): NO